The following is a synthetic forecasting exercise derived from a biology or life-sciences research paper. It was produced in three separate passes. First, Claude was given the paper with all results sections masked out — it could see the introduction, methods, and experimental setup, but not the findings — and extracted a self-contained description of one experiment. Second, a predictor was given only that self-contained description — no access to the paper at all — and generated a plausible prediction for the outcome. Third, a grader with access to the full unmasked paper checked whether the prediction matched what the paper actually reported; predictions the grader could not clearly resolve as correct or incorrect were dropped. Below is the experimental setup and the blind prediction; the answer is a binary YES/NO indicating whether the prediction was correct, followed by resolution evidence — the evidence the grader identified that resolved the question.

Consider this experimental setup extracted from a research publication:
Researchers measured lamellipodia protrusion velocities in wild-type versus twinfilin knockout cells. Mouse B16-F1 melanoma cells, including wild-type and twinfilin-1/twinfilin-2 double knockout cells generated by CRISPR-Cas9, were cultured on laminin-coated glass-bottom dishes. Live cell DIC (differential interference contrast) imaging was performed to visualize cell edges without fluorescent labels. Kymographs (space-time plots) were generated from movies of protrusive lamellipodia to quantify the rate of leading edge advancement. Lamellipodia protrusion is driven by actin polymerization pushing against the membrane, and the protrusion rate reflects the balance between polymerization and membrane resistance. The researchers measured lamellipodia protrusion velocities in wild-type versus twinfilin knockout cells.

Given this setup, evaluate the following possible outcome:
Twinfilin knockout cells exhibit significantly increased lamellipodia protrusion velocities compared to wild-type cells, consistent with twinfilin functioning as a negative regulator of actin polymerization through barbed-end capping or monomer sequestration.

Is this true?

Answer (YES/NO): NO